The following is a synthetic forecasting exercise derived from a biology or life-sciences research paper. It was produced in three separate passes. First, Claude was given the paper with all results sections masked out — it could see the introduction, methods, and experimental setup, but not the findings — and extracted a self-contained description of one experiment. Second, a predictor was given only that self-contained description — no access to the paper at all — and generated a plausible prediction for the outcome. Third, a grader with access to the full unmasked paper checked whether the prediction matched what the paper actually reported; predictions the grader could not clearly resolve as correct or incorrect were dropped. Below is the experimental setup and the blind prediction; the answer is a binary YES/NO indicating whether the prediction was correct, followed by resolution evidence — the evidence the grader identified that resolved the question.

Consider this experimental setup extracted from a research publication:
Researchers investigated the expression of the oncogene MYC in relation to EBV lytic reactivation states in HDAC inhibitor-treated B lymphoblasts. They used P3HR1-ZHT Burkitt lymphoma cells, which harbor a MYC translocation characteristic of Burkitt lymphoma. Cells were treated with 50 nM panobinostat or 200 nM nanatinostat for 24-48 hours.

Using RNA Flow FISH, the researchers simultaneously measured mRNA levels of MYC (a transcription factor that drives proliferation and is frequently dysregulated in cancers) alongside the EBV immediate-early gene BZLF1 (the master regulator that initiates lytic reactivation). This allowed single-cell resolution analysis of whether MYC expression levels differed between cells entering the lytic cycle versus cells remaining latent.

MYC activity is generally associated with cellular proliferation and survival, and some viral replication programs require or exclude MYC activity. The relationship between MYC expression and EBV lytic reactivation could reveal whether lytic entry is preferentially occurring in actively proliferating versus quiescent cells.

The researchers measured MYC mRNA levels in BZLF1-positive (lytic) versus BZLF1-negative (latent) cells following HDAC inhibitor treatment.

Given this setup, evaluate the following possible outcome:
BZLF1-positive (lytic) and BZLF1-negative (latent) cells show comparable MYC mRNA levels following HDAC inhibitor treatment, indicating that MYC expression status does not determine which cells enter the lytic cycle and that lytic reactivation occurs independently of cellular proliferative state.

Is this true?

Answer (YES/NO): NO